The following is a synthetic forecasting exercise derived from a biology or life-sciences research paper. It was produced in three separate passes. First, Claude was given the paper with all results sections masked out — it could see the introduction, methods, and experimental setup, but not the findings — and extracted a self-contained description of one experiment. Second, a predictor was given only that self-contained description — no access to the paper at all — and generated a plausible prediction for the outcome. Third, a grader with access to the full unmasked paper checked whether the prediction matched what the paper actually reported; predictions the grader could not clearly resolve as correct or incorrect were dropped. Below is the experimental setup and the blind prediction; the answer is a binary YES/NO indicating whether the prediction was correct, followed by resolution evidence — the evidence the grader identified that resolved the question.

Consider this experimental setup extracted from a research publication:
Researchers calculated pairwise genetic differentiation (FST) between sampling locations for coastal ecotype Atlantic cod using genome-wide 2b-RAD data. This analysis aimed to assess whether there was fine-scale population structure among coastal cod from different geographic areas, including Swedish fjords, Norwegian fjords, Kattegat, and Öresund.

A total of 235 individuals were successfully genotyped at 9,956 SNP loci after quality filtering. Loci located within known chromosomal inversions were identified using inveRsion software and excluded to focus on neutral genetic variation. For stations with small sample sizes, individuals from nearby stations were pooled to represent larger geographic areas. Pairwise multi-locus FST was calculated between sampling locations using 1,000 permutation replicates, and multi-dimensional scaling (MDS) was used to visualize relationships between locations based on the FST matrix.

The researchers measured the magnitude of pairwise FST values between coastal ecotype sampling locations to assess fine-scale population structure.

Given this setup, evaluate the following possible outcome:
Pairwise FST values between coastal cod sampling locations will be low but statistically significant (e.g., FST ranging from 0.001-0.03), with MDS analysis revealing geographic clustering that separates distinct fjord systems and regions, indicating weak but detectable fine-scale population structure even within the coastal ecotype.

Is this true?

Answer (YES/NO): NO